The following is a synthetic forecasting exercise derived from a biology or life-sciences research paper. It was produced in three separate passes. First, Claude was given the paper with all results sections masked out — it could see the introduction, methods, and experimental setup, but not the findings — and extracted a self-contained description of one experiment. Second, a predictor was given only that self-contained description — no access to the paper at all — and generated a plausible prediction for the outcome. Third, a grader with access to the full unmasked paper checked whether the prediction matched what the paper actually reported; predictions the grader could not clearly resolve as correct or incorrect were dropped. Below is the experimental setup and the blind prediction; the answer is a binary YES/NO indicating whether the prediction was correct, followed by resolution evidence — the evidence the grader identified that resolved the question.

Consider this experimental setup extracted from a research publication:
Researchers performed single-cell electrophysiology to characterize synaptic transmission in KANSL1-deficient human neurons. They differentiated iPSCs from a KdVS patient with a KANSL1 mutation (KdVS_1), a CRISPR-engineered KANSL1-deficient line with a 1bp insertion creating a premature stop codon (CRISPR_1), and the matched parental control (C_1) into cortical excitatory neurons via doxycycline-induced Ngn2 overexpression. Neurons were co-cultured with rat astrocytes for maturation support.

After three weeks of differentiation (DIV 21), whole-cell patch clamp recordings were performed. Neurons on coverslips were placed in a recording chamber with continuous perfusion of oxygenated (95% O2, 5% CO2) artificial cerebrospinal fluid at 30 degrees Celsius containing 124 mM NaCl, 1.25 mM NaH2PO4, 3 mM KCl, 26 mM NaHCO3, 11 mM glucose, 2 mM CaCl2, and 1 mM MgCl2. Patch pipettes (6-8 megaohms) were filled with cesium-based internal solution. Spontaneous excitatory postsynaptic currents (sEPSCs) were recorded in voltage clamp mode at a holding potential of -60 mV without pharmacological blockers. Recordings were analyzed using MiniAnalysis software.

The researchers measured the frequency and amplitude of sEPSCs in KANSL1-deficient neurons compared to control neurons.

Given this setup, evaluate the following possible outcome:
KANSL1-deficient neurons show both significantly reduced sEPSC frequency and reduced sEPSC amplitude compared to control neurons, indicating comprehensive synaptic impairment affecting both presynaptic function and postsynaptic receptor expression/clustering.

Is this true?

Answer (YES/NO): YES